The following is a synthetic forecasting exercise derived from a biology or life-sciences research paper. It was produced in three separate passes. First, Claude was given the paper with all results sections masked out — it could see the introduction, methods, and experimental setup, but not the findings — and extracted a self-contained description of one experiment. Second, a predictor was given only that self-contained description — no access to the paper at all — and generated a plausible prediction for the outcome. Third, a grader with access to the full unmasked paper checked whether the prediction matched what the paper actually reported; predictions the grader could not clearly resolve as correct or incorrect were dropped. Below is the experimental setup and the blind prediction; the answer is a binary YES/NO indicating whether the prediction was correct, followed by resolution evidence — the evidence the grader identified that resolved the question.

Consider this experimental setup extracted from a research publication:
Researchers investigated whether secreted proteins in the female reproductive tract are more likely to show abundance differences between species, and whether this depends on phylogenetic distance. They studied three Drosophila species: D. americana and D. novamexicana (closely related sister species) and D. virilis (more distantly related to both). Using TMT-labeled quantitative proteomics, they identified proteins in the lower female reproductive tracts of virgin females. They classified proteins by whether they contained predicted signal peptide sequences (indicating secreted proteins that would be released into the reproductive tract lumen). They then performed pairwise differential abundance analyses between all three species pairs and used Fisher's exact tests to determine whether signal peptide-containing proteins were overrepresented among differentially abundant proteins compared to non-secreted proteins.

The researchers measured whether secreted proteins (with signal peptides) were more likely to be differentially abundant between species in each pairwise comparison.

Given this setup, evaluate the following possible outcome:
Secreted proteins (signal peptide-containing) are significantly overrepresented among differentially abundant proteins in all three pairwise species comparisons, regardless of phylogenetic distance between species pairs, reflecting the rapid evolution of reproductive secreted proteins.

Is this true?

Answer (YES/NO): NO